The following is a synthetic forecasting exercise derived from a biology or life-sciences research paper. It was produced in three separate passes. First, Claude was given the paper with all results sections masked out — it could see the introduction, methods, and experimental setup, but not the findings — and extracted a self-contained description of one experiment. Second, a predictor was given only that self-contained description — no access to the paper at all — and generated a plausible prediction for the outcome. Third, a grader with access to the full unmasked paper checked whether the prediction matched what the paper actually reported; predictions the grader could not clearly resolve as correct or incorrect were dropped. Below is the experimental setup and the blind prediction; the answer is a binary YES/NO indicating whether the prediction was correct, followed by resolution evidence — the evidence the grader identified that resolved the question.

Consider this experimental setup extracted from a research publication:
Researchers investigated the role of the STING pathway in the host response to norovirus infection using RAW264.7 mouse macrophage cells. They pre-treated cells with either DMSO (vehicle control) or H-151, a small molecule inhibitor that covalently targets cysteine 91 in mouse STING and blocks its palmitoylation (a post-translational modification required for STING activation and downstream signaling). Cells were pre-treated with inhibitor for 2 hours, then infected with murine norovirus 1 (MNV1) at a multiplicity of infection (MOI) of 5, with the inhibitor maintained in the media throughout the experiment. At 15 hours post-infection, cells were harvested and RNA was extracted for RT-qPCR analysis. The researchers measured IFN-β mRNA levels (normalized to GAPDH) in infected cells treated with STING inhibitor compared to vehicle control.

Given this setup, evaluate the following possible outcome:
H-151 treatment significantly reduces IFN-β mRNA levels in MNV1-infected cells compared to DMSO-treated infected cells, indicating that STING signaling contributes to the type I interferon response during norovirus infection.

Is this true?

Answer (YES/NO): YES